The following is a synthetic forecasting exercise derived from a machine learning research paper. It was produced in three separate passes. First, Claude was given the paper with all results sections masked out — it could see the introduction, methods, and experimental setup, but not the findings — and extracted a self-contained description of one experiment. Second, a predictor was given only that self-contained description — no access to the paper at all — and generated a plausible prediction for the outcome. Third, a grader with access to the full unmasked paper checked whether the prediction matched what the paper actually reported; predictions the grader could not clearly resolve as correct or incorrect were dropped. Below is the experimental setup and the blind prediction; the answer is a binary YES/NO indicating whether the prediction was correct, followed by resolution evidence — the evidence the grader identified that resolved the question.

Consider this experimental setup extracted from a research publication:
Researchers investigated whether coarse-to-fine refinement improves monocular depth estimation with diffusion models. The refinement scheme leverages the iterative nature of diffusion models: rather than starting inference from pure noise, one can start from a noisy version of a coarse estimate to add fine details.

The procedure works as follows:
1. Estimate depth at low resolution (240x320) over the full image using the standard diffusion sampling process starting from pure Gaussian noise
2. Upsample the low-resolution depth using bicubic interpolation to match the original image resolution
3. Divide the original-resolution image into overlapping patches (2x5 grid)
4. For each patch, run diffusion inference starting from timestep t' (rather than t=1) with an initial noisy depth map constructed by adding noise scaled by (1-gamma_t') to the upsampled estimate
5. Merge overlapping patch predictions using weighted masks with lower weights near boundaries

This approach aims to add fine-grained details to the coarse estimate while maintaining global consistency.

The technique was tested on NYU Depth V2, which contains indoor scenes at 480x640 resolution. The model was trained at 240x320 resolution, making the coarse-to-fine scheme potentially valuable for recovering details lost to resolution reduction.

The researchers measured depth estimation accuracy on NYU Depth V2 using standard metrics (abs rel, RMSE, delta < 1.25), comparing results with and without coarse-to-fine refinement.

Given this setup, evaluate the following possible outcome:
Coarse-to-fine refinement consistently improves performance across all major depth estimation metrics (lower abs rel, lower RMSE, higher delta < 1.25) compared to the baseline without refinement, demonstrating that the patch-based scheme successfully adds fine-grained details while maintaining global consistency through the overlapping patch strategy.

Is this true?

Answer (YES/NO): NO